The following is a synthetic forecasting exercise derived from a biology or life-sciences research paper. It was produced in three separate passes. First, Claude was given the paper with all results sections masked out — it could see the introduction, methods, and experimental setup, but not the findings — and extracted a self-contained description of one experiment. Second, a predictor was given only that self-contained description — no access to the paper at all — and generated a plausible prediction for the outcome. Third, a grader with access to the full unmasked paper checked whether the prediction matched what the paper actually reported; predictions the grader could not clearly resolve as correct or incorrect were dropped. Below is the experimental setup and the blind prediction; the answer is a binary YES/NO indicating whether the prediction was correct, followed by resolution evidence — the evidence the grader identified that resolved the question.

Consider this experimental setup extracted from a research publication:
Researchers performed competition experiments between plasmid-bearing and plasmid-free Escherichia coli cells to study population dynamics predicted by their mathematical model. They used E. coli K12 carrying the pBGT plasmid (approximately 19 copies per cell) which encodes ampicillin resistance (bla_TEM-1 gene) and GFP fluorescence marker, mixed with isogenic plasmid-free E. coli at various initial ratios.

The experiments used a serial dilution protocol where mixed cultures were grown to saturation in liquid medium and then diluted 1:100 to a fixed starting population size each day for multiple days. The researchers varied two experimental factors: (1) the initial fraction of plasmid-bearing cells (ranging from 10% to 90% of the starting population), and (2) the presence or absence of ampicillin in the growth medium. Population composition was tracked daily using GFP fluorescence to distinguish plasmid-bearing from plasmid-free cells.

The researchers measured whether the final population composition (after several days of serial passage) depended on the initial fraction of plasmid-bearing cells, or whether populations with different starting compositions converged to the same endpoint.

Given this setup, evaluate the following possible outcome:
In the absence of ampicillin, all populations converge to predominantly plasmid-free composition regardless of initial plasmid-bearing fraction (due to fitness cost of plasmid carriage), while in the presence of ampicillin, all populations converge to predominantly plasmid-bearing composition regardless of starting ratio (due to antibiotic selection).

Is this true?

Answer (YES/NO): NO